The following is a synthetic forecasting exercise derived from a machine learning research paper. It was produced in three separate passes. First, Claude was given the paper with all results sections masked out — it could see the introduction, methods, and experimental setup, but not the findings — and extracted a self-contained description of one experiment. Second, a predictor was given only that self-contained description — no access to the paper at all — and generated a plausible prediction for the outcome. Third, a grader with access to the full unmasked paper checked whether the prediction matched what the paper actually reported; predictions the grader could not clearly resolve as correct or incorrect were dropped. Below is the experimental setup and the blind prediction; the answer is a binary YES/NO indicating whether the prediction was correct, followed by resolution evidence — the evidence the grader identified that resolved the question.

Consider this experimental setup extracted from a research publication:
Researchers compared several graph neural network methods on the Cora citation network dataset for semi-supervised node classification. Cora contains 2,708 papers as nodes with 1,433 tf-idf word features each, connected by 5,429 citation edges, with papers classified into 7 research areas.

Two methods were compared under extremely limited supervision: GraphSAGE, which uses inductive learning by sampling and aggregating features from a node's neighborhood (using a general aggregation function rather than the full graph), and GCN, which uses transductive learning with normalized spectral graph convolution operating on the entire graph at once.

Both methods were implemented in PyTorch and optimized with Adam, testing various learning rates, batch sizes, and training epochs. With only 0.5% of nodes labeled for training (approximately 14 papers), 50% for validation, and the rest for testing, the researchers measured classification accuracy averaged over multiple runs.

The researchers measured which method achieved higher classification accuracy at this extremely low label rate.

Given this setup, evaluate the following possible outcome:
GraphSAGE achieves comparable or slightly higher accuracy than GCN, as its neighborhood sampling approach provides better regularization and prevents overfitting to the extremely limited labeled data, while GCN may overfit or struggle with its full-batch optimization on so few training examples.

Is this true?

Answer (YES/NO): NO